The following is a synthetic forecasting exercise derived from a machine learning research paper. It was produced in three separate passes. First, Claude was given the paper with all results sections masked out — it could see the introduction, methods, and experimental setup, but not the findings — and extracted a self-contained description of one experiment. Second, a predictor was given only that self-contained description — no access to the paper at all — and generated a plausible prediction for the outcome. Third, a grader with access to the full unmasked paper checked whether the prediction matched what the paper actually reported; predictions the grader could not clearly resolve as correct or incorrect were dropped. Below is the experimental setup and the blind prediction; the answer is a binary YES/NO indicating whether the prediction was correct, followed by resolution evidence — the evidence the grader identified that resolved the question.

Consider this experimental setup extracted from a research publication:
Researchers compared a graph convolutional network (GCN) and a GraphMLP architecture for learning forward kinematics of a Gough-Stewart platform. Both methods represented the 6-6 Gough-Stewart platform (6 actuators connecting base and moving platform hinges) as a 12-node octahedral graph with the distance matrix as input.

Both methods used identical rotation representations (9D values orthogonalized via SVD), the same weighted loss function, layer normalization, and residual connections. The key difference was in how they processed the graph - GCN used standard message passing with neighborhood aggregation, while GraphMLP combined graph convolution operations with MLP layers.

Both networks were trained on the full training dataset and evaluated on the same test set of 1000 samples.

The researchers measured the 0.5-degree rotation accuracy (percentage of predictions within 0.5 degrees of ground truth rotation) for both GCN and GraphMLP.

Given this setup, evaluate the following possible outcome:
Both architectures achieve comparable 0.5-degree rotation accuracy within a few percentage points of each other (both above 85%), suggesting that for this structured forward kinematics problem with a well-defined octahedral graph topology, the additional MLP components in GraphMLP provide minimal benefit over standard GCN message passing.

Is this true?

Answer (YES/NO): NO